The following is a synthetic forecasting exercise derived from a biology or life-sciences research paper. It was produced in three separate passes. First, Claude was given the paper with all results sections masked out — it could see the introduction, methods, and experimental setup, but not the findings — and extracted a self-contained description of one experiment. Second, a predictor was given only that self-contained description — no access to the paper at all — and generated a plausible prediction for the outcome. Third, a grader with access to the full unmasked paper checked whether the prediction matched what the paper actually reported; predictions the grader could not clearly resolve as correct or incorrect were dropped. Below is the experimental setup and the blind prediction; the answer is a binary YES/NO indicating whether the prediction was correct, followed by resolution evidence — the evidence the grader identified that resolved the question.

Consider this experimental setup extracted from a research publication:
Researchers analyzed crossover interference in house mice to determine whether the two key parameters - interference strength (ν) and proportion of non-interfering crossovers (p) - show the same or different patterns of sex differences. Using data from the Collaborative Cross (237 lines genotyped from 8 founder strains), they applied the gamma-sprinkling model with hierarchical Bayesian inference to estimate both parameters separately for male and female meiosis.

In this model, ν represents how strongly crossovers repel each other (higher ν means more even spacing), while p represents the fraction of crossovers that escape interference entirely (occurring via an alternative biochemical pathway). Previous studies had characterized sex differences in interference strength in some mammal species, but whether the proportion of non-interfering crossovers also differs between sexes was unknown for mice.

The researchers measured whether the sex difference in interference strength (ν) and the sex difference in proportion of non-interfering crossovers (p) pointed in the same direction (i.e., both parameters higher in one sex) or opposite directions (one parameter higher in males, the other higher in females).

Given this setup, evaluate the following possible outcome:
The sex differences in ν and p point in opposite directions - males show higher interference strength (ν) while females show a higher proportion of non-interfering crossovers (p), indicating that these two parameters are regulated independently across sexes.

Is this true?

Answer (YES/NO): NO